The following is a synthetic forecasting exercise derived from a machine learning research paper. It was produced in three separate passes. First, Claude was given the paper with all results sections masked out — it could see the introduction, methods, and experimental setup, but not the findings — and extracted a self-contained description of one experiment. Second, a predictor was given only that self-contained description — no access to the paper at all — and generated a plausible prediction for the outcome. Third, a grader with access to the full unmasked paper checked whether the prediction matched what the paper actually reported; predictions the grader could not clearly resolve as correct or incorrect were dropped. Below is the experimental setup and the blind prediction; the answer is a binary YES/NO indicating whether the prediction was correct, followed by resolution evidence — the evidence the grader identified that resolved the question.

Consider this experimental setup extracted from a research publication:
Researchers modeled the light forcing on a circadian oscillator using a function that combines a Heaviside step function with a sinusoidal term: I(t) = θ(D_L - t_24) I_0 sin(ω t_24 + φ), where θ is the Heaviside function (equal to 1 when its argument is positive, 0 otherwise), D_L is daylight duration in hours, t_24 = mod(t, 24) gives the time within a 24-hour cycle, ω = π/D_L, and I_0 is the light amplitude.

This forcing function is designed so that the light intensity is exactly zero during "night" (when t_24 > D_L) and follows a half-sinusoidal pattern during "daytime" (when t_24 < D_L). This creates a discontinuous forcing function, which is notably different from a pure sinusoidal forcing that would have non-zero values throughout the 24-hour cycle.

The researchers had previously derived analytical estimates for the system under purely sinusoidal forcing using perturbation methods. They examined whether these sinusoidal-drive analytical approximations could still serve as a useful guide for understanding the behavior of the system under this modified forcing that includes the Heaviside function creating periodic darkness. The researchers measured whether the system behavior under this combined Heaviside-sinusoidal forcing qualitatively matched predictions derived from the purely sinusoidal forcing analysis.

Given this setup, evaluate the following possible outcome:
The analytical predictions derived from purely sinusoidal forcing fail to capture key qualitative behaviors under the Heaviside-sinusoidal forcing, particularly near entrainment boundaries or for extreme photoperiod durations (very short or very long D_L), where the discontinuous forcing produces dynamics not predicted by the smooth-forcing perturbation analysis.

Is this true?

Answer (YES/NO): NO